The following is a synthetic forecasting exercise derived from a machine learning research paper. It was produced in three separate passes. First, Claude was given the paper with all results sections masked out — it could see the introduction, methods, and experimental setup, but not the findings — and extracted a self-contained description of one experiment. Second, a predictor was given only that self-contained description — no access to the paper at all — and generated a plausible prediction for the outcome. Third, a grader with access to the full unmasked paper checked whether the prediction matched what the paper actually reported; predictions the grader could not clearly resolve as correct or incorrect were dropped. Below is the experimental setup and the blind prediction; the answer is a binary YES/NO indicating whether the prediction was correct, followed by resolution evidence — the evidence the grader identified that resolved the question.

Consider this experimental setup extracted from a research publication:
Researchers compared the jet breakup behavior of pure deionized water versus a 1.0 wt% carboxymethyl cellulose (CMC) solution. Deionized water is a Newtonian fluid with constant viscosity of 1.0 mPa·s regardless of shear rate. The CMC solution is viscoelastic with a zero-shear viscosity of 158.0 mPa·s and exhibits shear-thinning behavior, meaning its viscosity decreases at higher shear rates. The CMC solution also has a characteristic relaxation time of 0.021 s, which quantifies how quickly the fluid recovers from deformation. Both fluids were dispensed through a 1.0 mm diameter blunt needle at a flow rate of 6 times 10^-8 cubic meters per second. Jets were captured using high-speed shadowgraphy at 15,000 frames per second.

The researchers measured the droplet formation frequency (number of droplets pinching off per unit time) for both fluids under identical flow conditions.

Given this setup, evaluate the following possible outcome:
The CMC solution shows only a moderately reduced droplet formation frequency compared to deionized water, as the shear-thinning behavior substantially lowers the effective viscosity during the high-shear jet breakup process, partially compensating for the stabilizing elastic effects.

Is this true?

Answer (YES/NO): YES